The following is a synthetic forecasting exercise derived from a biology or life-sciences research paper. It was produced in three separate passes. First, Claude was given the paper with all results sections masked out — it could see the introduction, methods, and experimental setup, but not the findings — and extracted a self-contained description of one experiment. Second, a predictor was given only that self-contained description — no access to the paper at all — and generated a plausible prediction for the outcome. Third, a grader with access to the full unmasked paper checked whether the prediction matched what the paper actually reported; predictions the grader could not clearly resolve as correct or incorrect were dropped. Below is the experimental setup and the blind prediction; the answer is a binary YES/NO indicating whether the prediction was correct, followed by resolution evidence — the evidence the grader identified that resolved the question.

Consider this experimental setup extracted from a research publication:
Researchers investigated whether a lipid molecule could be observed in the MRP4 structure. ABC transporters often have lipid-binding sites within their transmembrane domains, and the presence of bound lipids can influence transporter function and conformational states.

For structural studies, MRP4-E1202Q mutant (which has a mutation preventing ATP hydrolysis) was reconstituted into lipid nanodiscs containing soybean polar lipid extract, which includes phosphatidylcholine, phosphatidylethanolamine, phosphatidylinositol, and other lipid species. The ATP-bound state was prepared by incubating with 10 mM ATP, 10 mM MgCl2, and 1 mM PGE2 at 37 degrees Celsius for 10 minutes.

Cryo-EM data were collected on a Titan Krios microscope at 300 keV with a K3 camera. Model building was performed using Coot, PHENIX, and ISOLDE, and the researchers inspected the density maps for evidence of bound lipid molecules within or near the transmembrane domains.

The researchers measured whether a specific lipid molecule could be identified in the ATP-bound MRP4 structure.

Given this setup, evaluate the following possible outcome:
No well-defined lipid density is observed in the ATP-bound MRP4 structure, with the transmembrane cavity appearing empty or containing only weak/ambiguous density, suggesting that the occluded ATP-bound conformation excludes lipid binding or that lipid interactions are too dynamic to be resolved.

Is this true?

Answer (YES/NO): NO